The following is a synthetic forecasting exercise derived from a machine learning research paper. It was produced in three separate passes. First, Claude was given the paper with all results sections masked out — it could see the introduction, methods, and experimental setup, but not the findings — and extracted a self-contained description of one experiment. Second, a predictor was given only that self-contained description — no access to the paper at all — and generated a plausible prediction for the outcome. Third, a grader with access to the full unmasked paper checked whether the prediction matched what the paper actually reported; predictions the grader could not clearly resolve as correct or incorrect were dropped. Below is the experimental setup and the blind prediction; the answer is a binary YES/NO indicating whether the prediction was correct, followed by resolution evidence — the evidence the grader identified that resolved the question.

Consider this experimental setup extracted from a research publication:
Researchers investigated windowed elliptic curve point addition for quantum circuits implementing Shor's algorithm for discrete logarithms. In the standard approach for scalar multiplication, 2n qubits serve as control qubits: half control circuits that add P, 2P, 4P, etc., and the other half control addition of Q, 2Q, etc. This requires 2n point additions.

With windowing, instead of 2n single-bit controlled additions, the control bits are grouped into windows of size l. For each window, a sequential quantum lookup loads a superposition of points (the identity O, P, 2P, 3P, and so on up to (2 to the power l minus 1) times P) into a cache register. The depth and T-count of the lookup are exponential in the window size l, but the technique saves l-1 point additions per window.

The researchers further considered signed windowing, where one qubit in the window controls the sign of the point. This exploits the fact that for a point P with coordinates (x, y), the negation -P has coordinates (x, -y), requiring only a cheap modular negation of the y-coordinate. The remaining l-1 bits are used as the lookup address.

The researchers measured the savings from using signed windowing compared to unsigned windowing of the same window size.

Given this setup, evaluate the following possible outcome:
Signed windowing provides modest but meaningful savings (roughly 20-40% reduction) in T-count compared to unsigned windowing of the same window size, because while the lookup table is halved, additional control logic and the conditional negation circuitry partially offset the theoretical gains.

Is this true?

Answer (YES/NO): NO